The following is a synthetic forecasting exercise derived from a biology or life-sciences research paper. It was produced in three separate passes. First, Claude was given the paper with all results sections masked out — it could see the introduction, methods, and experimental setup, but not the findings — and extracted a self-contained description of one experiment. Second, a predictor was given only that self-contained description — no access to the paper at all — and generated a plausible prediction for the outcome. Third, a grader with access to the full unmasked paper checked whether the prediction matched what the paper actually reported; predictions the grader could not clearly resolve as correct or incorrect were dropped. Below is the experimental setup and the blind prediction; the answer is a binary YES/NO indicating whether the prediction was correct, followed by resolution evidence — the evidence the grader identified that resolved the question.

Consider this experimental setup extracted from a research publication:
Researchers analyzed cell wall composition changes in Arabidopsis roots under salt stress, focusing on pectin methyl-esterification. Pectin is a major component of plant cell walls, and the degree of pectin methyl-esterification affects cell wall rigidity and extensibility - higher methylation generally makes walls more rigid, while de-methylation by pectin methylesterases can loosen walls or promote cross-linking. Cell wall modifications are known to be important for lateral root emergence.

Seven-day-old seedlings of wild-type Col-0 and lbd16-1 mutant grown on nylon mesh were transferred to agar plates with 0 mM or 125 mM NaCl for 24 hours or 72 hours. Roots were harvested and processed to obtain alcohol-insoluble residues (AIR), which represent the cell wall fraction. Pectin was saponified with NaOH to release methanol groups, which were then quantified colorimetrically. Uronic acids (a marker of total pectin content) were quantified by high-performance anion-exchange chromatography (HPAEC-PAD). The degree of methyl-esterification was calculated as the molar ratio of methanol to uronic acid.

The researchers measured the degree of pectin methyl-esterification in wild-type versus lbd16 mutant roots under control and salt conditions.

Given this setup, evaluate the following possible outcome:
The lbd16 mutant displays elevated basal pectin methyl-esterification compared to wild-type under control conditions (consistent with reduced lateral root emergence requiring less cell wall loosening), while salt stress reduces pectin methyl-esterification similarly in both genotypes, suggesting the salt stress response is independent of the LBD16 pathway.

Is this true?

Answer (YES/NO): NO